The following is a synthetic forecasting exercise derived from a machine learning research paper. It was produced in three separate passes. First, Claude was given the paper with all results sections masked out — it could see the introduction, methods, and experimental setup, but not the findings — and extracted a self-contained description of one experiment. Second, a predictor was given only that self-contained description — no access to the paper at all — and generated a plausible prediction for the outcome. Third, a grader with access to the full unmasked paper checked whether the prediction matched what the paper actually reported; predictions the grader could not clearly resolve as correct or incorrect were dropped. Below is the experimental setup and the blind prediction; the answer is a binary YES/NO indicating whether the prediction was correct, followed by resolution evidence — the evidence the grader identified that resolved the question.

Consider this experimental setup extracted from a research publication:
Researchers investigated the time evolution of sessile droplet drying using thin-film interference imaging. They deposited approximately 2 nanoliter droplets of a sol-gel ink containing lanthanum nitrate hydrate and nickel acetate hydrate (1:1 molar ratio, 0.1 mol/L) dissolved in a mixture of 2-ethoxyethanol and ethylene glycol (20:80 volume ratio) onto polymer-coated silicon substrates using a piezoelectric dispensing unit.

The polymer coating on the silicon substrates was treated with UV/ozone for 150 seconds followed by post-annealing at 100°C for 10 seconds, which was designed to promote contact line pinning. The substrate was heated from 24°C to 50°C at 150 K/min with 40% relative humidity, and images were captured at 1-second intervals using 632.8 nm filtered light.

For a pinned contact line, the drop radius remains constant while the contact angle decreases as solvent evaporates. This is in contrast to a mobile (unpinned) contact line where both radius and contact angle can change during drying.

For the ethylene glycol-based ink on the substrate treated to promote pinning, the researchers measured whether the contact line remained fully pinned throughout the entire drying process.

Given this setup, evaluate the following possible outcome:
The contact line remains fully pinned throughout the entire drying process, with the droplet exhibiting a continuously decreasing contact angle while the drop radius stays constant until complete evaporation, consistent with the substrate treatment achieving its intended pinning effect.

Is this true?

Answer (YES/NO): YES